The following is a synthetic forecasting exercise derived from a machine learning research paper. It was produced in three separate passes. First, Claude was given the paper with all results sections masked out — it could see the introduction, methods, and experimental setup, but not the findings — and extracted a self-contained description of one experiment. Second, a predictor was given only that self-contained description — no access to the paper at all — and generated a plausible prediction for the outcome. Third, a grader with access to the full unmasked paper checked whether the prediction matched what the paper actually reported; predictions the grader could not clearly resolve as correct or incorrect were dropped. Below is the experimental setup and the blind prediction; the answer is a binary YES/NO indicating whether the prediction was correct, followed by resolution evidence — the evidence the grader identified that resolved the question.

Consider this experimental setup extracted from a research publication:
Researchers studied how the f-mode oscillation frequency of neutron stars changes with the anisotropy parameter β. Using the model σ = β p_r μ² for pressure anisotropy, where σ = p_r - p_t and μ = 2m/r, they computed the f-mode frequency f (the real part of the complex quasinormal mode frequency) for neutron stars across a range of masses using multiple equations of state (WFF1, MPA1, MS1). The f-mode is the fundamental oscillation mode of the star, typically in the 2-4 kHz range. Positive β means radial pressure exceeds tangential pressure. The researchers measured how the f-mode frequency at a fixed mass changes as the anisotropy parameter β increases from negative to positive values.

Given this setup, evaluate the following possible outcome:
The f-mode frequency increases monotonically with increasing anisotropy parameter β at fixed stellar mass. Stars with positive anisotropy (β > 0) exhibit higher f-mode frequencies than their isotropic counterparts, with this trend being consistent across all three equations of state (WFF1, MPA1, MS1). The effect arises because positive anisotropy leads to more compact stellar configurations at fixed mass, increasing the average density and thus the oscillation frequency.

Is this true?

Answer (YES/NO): NO